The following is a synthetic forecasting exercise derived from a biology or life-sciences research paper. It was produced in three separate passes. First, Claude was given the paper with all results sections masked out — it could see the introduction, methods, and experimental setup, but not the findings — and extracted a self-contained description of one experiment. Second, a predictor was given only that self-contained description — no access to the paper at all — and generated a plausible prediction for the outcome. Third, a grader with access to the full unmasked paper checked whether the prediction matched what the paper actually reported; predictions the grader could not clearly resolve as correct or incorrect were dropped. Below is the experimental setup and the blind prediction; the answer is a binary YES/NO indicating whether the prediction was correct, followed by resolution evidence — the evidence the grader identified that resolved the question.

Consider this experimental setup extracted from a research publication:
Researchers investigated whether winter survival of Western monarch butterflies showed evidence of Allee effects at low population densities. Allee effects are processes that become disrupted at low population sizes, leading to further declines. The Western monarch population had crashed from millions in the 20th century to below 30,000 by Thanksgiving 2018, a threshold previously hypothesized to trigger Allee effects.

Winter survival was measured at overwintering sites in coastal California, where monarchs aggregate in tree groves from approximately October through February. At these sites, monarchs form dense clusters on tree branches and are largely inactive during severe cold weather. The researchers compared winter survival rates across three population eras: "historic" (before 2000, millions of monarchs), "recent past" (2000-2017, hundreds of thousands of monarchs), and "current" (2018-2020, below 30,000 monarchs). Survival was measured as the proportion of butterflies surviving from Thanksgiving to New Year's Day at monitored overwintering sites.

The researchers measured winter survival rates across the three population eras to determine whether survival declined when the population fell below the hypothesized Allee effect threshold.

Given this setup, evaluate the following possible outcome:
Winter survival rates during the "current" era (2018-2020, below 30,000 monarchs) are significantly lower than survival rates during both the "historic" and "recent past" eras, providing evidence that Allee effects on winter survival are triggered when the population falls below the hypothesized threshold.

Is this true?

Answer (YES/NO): NO